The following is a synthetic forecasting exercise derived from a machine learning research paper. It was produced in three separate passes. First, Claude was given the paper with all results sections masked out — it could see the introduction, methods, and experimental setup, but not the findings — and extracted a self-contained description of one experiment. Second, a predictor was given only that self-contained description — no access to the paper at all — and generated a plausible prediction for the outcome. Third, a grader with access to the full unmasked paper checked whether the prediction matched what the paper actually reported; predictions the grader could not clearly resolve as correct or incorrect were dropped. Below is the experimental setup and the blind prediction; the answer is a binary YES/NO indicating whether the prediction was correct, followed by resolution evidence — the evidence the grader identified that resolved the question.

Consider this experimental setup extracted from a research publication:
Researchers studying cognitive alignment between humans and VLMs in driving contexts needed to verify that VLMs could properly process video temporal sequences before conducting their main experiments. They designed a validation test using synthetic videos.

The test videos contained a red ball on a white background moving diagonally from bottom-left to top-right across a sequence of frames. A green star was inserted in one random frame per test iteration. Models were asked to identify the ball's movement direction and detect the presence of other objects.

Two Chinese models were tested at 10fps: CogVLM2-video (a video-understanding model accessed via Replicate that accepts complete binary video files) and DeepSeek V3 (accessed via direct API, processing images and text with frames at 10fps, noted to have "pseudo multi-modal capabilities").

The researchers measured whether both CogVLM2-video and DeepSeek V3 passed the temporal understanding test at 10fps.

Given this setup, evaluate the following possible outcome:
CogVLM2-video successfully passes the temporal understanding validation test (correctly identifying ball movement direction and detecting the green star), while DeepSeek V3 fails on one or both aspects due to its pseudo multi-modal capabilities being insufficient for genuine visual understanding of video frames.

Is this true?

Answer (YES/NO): NO